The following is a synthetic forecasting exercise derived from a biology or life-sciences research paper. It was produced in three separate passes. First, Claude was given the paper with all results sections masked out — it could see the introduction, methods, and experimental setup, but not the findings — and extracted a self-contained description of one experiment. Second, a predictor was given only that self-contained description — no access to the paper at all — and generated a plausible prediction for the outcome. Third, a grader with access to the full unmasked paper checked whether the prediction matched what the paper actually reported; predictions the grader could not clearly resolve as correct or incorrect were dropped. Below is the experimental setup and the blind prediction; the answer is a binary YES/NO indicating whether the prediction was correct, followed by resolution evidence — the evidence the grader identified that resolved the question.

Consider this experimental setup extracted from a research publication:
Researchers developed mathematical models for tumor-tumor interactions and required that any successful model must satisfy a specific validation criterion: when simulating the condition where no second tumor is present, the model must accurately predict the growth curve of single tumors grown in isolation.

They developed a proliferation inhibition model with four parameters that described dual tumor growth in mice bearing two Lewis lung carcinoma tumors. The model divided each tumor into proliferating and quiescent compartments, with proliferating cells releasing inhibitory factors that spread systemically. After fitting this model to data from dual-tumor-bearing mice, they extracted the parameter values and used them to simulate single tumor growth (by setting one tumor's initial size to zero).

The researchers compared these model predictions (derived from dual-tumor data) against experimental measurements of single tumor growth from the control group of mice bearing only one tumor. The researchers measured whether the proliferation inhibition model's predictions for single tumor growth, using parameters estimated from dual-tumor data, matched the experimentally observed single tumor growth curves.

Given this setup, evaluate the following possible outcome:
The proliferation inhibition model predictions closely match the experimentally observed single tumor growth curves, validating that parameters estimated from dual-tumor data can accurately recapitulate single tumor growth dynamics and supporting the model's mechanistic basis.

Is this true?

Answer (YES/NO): YES